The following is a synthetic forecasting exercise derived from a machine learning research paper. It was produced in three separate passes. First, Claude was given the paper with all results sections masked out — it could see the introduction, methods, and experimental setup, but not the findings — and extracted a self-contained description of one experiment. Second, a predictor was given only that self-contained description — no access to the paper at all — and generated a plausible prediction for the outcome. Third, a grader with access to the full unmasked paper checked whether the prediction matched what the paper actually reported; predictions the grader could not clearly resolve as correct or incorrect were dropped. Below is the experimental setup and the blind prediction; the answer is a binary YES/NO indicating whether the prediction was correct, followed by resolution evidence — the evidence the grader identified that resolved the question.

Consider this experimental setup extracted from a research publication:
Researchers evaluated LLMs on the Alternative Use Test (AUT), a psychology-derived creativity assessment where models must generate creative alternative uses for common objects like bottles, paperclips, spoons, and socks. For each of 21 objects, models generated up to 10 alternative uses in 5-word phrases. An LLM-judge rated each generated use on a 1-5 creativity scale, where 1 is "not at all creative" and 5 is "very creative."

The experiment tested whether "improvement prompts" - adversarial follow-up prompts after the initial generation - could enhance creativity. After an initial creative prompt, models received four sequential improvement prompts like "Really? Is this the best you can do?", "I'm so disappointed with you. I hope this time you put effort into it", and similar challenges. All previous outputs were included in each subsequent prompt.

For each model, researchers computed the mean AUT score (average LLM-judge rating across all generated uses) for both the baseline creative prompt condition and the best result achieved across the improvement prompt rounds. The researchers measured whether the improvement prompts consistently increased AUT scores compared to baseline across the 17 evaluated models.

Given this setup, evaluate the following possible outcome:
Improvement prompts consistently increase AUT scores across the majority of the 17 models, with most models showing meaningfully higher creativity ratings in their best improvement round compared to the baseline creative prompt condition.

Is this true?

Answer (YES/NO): YES